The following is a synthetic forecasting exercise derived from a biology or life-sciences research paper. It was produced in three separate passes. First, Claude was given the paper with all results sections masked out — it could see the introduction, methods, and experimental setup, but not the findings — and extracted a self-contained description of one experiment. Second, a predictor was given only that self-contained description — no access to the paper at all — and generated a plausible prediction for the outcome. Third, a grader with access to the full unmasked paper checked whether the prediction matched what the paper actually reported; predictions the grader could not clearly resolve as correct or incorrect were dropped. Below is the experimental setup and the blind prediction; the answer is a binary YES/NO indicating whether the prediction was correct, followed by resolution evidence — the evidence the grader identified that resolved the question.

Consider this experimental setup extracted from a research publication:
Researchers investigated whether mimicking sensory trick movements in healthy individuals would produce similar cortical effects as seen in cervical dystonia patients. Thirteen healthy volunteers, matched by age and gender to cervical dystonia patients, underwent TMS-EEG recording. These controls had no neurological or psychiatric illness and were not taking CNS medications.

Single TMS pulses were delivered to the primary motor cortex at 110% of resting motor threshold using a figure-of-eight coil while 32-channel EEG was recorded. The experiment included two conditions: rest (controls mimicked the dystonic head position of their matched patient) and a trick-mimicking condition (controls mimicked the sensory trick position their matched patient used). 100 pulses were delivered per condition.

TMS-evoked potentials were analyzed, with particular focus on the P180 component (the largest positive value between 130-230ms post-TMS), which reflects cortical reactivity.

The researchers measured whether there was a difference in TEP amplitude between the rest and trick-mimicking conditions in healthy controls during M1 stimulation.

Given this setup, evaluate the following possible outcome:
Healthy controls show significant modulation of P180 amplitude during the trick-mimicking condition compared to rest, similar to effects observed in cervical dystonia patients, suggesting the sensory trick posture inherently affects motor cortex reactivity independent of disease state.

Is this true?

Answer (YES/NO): NO